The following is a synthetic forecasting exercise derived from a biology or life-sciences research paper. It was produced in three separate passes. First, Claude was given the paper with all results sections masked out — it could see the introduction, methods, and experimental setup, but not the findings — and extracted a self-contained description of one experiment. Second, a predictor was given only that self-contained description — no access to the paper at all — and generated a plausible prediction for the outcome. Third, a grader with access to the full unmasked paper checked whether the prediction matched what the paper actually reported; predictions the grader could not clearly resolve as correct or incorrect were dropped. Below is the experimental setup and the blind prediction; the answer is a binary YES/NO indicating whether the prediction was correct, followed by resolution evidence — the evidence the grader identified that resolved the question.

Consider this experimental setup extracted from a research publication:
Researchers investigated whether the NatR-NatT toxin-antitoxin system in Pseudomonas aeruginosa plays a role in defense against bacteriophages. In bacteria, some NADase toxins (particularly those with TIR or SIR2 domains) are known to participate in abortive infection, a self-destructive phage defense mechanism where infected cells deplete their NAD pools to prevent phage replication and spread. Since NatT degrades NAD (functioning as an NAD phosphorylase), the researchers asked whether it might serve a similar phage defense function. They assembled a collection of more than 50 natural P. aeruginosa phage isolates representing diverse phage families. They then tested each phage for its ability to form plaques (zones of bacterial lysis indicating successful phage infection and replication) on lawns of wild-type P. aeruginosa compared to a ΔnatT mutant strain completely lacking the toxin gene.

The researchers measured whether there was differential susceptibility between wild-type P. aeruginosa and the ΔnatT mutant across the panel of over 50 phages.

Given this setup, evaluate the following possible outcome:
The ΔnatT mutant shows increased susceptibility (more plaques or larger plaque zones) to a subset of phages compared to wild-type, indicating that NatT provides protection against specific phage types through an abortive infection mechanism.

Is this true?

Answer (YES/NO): NO